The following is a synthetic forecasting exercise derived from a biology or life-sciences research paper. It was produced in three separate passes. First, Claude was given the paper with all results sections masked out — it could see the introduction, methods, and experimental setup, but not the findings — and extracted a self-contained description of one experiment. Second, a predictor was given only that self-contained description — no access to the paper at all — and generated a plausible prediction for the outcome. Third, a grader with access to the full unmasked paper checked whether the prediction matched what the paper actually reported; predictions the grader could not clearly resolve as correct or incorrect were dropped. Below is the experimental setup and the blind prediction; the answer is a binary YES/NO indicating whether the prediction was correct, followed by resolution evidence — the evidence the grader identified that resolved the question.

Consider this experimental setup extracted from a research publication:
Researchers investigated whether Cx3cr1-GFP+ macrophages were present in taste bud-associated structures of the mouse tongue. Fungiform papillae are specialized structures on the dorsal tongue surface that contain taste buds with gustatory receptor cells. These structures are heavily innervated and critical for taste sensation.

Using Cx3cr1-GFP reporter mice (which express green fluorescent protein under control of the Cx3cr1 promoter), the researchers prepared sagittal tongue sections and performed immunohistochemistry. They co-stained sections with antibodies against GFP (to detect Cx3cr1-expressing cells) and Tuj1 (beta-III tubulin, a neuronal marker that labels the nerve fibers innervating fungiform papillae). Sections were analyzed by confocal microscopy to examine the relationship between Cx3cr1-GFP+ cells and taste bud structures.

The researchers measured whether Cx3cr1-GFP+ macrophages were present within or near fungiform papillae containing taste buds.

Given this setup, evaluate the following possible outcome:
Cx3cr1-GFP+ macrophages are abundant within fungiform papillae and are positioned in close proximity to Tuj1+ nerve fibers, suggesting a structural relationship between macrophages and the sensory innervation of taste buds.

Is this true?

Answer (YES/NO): NO